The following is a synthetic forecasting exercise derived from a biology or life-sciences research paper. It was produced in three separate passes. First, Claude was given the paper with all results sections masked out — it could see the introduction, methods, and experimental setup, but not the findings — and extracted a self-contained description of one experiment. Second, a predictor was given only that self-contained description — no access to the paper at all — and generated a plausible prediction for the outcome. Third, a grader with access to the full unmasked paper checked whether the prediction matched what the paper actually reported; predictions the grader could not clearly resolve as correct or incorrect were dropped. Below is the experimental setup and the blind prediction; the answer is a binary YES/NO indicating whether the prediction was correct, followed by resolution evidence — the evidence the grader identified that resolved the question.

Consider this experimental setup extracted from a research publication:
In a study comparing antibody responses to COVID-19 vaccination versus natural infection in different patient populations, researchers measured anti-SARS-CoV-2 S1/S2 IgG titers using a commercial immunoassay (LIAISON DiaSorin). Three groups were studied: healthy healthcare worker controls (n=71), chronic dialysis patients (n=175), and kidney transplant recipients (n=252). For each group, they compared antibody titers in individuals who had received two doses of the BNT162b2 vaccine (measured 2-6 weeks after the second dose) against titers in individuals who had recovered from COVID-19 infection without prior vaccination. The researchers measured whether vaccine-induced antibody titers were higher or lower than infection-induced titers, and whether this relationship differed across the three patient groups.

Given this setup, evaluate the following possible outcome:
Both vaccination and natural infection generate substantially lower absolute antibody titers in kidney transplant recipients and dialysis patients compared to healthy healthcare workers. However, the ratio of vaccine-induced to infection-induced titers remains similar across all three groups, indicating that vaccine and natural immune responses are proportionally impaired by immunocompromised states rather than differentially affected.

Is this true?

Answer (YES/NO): NO